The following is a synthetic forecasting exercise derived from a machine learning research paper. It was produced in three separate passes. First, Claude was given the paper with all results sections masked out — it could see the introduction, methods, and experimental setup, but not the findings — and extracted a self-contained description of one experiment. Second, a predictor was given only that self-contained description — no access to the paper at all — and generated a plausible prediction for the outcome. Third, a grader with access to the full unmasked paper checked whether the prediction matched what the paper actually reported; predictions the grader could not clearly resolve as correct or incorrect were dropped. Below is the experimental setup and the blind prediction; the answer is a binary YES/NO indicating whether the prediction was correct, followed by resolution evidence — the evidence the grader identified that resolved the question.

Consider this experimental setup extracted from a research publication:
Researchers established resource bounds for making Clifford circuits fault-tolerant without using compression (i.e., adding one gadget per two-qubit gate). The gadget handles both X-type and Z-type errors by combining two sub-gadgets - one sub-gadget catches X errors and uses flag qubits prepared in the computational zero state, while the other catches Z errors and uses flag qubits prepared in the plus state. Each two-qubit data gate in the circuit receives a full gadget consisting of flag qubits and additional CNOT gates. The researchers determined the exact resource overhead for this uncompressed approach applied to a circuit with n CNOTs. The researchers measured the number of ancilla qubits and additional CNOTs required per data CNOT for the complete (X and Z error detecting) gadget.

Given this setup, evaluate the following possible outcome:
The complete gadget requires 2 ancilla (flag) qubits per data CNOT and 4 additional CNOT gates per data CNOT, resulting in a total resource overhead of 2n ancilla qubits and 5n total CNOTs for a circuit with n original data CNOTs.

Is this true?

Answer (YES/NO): NO